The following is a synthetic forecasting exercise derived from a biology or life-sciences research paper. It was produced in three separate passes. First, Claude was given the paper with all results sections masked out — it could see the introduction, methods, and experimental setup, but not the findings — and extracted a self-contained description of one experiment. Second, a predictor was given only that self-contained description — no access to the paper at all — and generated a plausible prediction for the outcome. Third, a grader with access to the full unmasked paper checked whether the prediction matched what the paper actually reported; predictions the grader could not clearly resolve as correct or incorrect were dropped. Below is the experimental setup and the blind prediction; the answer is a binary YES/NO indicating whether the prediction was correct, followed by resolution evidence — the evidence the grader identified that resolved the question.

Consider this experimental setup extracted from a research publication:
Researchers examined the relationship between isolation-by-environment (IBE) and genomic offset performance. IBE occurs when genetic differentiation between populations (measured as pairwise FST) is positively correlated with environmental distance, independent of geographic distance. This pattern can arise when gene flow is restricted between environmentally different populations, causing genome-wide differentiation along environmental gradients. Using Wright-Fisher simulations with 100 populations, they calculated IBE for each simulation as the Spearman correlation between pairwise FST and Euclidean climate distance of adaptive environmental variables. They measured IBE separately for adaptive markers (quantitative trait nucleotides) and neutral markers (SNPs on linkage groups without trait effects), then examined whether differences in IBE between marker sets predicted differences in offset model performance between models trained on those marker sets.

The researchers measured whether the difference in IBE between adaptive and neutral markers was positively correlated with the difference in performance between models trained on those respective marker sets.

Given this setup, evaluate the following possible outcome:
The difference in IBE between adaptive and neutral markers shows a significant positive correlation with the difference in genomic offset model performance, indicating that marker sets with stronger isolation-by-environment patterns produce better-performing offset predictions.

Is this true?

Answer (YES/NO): NO